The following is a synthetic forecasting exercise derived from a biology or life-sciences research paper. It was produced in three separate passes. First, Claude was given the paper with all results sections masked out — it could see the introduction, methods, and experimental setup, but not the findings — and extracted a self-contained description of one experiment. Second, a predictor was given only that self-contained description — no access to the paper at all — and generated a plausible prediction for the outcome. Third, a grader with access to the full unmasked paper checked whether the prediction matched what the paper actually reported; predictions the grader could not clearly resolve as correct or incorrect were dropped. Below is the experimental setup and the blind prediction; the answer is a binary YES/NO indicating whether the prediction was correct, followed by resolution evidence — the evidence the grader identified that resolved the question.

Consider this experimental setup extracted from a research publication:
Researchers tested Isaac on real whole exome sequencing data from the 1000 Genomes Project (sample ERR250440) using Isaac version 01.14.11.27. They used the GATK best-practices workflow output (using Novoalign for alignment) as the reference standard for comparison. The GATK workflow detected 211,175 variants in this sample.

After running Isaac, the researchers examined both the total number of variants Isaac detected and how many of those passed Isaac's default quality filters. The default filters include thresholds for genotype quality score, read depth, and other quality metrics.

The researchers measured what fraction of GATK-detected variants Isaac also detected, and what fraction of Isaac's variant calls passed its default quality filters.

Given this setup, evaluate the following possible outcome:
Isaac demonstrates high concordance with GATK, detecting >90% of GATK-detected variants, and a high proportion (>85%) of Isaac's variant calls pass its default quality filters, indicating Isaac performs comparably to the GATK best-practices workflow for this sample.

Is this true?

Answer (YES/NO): NO